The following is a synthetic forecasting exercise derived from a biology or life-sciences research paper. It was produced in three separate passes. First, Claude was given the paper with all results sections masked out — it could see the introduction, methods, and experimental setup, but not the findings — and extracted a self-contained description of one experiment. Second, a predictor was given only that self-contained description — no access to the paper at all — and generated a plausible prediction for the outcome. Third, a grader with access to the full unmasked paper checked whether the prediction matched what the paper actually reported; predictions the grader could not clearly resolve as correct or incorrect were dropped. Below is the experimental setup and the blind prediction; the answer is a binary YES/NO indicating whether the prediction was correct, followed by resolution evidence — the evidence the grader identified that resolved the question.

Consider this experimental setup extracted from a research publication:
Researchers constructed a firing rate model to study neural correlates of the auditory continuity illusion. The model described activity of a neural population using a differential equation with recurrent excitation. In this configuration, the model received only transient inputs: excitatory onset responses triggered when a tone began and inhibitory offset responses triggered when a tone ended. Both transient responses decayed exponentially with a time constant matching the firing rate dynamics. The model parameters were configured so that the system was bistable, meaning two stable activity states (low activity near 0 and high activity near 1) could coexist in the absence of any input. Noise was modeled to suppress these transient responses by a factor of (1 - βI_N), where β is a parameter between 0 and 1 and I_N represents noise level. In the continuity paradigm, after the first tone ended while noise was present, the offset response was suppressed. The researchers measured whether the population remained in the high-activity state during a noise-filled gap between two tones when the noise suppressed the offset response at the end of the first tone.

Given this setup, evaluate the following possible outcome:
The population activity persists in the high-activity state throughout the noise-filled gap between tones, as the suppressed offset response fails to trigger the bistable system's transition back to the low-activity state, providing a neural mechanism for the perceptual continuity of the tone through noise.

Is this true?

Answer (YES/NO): YES